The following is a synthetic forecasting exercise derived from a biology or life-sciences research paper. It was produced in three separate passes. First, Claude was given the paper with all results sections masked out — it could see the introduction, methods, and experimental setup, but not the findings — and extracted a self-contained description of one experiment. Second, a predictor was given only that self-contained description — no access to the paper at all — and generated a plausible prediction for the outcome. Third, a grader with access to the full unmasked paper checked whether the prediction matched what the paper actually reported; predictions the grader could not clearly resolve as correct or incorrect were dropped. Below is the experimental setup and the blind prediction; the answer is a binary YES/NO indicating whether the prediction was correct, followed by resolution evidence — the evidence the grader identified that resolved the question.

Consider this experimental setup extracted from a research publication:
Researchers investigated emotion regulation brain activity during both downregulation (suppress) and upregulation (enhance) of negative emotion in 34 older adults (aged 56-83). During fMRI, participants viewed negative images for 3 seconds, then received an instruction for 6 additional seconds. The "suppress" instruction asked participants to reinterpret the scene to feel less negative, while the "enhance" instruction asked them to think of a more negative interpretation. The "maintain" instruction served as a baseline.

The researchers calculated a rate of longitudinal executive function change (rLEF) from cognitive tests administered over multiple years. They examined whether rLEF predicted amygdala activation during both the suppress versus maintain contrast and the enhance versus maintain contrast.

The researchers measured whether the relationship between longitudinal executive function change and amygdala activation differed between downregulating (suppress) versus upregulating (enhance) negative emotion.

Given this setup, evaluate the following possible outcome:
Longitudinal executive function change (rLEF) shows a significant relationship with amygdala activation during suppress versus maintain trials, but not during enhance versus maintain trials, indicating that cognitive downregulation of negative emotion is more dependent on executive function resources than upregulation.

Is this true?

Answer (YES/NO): YES